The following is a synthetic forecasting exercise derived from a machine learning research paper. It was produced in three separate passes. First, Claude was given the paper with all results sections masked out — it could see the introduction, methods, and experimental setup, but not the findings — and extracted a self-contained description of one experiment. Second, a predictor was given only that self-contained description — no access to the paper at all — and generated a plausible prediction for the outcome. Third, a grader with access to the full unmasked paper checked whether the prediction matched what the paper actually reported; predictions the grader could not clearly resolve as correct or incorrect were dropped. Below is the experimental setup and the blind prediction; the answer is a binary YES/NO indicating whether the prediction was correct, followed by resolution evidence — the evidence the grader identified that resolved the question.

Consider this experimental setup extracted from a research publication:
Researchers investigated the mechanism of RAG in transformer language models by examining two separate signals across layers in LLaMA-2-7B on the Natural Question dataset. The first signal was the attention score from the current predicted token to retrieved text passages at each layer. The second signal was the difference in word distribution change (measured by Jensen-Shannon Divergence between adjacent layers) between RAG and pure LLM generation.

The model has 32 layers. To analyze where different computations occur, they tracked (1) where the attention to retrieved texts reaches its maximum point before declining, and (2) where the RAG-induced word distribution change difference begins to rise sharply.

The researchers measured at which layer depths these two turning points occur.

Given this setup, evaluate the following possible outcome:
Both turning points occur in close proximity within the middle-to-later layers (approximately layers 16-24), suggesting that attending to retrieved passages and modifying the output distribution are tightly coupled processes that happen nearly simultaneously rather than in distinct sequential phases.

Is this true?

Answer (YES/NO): NO